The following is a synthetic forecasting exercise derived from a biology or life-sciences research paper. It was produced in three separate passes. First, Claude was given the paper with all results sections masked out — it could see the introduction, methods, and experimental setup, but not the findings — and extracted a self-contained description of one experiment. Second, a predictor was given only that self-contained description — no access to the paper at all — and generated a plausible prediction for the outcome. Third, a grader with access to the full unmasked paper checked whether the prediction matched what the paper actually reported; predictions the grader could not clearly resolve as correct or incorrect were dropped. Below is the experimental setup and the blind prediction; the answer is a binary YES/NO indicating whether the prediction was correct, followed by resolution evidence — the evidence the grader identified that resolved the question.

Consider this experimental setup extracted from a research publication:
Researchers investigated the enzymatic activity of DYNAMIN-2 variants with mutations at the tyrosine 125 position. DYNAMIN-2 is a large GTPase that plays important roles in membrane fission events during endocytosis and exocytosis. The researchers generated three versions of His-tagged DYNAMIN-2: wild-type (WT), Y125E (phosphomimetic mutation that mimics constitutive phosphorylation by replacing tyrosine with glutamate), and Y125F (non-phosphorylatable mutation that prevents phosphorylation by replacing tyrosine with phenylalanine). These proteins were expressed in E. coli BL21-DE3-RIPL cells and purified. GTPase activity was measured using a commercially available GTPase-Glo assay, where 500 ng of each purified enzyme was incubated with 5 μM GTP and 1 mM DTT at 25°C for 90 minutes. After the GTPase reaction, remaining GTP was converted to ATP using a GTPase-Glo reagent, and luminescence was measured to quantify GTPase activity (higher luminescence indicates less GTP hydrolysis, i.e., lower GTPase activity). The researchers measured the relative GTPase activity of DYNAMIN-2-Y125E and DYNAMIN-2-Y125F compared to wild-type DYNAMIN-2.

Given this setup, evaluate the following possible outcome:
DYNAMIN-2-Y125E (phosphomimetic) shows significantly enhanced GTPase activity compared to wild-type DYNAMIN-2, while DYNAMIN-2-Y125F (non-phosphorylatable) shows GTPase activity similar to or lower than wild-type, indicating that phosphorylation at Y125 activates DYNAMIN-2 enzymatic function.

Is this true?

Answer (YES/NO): YES